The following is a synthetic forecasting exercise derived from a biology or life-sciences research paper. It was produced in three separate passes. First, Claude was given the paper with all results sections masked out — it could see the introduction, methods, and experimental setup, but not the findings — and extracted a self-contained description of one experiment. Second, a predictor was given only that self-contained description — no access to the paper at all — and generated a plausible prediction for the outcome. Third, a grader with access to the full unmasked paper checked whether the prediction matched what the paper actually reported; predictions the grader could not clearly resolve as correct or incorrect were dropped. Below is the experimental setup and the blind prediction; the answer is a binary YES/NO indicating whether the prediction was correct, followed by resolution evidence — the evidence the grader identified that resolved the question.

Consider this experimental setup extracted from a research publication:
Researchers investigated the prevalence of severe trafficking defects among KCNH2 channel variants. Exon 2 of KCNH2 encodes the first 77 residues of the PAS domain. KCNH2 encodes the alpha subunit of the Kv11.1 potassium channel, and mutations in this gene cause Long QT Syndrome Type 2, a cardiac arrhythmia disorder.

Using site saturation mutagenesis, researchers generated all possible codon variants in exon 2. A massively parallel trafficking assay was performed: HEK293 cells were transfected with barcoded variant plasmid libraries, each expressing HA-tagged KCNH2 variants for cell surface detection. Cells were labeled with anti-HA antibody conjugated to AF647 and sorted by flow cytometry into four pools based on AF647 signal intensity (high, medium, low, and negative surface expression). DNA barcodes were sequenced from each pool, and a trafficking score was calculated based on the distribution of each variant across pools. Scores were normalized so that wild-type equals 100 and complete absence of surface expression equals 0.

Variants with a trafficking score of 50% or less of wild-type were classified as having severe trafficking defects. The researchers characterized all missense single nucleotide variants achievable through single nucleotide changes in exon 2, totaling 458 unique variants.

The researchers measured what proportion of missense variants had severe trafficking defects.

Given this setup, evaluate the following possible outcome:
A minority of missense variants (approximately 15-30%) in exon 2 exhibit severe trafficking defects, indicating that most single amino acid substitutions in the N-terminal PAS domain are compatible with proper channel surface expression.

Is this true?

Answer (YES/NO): NO